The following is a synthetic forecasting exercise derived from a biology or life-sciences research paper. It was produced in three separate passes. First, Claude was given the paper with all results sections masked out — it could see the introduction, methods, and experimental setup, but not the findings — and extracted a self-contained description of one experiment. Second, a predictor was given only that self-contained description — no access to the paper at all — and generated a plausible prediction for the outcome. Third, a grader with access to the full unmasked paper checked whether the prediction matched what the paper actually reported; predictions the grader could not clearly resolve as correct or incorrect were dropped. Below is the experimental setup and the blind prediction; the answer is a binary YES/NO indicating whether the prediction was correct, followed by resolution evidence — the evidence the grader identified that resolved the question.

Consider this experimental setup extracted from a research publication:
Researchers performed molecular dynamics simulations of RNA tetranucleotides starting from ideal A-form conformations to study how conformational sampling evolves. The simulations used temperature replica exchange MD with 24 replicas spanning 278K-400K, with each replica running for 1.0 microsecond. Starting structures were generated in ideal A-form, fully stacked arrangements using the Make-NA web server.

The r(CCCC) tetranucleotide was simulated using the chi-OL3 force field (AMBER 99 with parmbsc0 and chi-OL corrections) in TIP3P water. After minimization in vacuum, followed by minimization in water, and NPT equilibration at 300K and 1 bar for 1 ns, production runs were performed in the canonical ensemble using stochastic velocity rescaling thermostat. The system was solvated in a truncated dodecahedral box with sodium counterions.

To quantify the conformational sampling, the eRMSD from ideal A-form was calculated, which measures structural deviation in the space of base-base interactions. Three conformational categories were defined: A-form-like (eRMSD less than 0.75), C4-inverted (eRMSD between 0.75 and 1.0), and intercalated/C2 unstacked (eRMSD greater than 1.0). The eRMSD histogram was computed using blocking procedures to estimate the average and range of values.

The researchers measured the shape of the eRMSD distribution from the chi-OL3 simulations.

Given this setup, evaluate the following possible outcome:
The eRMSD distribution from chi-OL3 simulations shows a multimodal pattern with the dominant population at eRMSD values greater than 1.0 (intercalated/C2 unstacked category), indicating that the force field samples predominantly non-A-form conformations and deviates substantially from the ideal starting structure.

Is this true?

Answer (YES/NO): YES